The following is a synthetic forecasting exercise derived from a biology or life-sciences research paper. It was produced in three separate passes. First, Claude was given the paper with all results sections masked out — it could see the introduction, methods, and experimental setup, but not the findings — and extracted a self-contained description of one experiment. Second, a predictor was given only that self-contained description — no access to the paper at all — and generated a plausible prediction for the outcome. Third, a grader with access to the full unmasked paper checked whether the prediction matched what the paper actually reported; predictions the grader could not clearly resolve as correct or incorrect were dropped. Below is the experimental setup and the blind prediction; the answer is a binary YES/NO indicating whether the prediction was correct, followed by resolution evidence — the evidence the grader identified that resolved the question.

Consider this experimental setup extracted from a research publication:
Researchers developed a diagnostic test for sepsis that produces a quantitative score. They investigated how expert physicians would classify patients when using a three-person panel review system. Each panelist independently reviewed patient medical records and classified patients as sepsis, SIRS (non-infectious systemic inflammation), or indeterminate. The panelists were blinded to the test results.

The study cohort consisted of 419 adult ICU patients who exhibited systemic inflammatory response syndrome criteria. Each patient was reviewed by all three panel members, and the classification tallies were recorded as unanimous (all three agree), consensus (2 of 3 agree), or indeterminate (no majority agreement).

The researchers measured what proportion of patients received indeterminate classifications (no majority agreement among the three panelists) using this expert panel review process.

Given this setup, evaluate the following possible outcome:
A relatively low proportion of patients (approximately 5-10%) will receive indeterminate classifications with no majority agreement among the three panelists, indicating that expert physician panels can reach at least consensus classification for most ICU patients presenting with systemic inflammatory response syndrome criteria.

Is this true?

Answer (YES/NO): YES